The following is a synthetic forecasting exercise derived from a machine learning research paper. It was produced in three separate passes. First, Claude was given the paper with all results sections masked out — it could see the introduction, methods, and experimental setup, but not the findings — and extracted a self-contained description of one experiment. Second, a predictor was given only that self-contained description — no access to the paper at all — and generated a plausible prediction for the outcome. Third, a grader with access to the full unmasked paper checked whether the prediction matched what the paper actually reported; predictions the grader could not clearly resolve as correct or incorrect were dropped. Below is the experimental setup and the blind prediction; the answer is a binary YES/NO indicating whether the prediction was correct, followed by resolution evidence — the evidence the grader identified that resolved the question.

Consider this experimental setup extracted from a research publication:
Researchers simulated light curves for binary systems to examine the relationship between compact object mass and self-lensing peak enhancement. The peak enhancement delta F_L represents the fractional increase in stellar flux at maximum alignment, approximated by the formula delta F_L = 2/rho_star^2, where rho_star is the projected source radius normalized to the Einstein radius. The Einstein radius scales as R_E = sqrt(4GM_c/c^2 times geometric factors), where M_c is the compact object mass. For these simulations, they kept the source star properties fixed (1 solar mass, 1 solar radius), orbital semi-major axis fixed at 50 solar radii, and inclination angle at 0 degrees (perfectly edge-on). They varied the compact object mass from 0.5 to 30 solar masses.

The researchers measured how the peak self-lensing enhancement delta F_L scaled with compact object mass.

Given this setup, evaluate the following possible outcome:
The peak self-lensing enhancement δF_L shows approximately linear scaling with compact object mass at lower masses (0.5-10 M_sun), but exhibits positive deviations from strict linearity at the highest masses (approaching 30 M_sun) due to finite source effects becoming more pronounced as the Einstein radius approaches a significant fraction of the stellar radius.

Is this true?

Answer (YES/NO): NO